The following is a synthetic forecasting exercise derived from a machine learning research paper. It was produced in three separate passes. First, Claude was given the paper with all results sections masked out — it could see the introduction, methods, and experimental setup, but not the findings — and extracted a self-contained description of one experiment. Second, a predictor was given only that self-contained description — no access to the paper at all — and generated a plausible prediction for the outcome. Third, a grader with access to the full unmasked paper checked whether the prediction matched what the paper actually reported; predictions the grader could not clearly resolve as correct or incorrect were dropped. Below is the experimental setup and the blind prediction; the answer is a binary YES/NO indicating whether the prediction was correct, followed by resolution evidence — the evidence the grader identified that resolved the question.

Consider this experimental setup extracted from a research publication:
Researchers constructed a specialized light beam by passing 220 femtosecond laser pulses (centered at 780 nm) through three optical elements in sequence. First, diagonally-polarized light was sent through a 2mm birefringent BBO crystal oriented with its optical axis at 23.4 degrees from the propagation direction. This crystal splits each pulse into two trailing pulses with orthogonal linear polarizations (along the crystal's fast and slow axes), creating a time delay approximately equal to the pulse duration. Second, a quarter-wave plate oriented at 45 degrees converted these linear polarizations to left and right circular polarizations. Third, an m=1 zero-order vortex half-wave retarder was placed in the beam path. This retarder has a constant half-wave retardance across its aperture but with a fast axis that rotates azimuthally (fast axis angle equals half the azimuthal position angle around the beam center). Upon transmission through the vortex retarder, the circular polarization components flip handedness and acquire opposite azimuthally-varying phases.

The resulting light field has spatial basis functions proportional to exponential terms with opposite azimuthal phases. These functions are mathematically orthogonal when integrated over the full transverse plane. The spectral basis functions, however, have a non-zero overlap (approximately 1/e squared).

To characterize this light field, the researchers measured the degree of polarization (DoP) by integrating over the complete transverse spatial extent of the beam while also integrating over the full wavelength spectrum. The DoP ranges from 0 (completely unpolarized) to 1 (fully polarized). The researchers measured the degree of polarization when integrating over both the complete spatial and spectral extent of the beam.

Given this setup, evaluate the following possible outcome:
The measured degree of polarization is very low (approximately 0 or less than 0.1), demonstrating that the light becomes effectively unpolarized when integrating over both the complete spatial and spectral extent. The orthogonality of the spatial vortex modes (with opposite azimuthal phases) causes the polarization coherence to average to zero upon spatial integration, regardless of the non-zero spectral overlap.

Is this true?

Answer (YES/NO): YES